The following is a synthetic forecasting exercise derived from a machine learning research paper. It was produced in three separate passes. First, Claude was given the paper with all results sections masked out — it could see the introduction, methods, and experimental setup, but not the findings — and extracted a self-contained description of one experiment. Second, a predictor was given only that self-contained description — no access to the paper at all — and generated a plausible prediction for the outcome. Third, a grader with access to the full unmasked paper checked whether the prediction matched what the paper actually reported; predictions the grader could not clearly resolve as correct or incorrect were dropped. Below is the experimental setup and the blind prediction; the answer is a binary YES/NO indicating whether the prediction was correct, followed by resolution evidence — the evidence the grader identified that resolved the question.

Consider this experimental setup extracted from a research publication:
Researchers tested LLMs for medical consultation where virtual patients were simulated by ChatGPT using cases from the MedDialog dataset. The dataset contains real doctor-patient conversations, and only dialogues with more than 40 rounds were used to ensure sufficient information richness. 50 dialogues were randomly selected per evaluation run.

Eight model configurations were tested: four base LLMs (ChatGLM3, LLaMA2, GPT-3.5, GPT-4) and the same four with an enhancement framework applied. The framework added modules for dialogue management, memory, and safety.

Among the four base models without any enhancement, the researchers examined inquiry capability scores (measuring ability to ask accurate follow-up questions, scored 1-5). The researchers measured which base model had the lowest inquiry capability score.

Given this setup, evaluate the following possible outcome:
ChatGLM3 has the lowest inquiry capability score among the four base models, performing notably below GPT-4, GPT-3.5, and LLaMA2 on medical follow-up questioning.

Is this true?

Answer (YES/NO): NO